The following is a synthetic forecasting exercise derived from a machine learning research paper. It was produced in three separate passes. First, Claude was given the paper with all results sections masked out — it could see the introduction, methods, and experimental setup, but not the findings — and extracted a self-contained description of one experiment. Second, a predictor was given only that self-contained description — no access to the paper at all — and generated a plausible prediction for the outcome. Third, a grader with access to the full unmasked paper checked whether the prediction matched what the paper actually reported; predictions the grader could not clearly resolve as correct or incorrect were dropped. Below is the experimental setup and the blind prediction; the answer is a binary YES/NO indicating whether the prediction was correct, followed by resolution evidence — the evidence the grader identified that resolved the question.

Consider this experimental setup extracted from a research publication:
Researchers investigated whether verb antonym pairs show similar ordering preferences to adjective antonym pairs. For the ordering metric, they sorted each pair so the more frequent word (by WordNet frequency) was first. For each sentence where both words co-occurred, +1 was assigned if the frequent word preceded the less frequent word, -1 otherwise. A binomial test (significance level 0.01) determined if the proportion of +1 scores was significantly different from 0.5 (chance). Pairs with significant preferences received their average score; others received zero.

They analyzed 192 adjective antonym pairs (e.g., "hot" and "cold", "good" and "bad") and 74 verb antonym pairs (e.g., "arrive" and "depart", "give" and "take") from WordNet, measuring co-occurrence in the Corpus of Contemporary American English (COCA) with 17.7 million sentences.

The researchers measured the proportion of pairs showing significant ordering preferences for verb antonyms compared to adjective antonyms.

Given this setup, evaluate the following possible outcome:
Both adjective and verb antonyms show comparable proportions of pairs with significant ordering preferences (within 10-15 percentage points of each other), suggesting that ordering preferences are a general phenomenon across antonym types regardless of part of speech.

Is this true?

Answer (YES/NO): YES